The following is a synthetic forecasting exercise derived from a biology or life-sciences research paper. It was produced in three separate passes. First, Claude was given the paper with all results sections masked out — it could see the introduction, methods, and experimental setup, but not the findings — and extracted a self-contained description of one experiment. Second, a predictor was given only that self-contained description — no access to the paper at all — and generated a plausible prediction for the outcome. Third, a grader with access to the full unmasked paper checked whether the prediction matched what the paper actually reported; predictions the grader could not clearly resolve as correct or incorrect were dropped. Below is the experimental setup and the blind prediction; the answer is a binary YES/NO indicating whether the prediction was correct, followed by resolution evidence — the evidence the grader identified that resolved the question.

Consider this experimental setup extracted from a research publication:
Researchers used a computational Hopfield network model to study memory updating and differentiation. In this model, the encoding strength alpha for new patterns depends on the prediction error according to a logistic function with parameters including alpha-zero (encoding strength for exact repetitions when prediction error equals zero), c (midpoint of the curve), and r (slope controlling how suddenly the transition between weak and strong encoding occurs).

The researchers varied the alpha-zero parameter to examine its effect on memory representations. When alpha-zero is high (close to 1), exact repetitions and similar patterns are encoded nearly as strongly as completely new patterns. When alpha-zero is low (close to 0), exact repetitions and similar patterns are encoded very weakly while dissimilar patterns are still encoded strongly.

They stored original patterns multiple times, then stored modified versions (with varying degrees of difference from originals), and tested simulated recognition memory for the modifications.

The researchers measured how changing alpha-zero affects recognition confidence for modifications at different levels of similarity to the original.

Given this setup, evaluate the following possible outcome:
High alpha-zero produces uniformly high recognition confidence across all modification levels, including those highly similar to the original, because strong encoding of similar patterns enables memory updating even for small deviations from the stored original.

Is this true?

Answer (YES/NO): NO